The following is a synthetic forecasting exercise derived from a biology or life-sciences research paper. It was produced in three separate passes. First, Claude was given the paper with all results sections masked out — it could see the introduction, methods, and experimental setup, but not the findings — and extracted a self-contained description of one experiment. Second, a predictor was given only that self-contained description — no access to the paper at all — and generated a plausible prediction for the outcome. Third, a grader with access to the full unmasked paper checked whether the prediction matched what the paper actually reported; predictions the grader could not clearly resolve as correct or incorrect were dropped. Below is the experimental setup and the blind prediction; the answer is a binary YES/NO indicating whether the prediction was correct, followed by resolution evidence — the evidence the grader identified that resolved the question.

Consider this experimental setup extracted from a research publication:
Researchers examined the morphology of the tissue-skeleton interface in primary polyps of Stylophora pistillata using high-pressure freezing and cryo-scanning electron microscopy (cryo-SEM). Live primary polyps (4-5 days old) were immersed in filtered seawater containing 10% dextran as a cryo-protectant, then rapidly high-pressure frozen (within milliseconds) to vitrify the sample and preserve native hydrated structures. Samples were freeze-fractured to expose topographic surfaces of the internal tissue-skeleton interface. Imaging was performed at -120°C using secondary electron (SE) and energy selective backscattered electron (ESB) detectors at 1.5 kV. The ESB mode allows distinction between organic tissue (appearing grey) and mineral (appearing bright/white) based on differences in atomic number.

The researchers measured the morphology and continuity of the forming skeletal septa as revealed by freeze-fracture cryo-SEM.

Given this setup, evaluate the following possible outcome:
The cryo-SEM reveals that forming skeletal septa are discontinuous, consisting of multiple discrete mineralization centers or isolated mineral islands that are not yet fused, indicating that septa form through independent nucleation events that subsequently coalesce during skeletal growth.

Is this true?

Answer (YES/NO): NO